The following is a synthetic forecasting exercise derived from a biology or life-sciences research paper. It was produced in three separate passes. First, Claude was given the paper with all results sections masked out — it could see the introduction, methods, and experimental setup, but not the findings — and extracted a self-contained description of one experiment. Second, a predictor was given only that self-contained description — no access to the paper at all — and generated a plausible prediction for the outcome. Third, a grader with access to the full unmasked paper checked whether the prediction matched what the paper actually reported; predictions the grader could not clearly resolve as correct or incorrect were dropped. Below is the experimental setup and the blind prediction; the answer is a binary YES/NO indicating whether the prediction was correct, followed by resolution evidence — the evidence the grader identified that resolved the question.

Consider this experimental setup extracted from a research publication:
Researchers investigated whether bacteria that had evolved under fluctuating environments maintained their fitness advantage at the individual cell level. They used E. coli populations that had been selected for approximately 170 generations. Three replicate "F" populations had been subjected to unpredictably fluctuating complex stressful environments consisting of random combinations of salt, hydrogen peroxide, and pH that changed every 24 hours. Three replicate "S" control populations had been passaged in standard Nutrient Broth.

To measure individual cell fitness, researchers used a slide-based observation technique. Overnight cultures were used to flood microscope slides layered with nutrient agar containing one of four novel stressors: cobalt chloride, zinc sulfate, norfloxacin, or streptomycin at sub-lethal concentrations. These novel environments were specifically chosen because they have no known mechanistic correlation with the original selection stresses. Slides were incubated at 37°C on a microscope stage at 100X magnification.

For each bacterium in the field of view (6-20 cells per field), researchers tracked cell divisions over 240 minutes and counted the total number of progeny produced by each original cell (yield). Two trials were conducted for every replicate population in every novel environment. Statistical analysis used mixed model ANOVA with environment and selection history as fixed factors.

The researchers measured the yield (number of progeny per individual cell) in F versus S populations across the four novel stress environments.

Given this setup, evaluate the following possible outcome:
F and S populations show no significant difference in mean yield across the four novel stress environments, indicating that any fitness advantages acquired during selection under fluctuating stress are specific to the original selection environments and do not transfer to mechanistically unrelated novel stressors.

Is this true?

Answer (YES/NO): NO